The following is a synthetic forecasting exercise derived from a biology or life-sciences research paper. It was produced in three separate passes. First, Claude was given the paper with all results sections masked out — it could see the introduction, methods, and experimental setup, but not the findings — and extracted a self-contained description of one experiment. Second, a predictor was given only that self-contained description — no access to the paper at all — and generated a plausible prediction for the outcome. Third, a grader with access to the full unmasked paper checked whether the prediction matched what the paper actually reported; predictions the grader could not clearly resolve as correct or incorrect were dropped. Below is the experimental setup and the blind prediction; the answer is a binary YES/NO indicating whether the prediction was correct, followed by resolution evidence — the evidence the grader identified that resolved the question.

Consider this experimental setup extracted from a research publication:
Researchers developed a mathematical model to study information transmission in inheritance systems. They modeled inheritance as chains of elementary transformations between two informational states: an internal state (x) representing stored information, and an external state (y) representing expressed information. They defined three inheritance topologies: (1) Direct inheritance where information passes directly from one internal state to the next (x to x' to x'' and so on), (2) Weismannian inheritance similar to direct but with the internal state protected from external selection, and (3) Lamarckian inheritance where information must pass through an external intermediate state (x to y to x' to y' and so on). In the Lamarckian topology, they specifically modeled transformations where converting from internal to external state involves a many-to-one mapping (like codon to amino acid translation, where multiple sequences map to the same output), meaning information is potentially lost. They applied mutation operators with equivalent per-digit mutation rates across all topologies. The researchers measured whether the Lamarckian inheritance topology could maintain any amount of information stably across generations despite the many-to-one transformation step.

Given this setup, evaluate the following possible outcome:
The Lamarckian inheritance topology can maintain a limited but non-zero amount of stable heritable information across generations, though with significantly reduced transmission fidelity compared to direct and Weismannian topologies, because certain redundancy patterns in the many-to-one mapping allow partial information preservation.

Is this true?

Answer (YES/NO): NO